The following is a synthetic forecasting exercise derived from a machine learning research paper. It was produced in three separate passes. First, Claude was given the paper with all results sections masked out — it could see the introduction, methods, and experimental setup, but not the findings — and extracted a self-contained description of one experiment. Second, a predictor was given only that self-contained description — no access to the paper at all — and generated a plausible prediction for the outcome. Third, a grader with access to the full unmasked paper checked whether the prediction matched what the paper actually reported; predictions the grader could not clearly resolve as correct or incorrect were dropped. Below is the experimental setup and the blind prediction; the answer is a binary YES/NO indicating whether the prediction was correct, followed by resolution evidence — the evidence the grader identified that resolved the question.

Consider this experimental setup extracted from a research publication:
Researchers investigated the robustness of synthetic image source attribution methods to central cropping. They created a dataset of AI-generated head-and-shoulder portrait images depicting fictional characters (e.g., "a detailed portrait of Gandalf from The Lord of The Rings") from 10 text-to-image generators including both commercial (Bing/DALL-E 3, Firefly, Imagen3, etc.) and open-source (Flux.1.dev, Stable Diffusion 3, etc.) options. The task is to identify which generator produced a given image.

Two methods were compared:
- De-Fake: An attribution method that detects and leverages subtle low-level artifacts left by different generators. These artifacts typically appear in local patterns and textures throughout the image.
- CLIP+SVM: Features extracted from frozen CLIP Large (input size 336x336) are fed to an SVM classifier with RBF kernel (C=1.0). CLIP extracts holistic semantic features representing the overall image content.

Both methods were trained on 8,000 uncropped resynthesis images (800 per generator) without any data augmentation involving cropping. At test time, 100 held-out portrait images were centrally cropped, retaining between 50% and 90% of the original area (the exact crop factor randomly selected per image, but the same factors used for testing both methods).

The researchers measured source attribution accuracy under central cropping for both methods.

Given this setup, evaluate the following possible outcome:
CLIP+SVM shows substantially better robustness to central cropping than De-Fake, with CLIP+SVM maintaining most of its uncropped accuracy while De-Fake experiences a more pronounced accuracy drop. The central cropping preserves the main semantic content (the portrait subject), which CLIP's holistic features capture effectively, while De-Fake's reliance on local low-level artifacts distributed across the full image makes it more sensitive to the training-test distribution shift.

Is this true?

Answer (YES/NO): NO